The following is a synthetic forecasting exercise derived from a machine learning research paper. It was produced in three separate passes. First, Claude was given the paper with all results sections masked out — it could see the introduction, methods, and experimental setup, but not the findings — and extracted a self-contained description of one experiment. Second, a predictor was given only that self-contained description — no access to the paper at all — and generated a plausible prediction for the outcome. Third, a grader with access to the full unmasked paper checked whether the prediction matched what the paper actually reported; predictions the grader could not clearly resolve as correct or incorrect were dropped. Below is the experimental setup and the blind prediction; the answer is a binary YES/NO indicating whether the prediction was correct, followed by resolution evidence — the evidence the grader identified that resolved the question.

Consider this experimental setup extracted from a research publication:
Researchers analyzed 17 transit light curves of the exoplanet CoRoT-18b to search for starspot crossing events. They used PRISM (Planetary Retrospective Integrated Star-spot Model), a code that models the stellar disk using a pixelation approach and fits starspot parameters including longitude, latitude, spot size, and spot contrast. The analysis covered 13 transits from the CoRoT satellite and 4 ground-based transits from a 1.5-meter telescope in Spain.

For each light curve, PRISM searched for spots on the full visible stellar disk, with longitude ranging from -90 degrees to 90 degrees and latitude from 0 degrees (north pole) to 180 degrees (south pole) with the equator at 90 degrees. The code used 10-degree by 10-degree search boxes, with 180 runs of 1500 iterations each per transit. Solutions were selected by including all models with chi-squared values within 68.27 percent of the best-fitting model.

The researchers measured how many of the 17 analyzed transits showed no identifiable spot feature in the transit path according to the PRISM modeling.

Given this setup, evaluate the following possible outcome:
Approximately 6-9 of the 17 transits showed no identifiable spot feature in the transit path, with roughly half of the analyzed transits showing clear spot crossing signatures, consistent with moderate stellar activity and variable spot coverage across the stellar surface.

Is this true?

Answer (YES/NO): NO